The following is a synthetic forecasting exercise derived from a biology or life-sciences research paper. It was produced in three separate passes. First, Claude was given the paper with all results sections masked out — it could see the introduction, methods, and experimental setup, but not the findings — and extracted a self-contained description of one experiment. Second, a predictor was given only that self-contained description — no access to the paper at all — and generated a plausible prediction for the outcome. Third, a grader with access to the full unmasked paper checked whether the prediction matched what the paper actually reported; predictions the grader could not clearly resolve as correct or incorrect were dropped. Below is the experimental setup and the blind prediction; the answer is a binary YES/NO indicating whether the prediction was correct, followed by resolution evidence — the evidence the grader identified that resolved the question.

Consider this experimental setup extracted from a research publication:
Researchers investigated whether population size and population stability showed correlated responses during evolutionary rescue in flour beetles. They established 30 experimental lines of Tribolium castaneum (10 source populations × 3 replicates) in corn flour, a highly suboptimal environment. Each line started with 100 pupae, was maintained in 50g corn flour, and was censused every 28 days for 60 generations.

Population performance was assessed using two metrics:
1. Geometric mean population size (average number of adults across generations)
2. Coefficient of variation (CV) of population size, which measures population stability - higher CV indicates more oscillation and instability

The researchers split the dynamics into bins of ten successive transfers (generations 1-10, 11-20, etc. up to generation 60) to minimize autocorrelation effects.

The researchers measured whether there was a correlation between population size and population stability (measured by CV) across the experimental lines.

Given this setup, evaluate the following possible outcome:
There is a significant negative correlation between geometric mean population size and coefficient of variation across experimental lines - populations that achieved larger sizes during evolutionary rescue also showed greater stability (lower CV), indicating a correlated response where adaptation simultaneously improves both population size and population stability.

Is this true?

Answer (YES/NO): NO